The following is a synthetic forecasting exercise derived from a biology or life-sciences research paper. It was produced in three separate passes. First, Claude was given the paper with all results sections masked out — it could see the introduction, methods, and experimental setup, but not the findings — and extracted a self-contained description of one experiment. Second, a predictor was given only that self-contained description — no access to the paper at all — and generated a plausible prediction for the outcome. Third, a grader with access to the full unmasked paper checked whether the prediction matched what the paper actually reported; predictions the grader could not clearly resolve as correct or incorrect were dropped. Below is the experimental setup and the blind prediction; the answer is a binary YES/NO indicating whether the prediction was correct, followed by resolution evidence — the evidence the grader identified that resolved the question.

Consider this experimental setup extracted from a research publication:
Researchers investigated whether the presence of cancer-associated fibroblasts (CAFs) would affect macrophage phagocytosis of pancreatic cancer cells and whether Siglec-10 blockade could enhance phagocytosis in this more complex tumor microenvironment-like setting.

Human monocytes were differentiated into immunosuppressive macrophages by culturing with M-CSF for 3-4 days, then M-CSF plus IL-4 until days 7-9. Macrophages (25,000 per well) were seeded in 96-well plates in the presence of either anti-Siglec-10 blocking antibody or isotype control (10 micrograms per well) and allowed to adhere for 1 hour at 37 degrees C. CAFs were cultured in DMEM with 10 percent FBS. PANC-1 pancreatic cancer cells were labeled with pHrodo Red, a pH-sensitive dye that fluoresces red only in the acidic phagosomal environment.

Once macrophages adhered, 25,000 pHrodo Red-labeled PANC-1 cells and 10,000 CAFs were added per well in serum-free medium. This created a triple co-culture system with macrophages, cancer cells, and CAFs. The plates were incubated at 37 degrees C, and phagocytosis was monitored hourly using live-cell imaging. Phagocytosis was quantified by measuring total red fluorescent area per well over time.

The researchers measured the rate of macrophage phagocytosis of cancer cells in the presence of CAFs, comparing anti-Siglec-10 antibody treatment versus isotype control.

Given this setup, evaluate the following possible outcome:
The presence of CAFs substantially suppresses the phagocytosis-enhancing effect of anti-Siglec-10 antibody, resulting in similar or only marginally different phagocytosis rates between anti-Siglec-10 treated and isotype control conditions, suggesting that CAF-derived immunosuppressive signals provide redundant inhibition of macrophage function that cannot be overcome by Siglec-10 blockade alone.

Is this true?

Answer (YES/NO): NO